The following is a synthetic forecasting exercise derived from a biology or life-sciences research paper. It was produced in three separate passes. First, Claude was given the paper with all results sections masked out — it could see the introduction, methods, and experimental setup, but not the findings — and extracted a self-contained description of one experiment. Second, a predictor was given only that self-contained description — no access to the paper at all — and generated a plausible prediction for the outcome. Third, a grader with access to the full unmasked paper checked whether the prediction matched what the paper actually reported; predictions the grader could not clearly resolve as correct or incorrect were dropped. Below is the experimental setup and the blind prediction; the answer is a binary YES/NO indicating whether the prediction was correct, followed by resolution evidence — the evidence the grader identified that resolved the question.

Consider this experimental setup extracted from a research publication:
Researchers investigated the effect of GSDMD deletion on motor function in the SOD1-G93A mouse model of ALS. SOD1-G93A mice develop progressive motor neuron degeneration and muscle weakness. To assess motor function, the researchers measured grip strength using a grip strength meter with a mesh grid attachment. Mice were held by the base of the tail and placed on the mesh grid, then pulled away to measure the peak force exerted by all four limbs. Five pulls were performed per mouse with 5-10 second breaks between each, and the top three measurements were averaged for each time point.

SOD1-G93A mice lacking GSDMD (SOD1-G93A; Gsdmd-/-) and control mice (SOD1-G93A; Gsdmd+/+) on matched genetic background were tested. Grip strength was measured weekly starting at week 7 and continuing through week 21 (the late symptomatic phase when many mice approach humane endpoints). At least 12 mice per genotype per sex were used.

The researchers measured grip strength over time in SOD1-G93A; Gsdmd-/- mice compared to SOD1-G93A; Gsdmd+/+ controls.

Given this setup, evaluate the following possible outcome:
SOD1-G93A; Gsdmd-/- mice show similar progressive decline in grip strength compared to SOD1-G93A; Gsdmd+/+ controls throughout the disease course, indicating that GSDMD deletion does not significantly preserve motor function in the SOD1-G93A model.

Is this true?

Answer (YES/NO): YES